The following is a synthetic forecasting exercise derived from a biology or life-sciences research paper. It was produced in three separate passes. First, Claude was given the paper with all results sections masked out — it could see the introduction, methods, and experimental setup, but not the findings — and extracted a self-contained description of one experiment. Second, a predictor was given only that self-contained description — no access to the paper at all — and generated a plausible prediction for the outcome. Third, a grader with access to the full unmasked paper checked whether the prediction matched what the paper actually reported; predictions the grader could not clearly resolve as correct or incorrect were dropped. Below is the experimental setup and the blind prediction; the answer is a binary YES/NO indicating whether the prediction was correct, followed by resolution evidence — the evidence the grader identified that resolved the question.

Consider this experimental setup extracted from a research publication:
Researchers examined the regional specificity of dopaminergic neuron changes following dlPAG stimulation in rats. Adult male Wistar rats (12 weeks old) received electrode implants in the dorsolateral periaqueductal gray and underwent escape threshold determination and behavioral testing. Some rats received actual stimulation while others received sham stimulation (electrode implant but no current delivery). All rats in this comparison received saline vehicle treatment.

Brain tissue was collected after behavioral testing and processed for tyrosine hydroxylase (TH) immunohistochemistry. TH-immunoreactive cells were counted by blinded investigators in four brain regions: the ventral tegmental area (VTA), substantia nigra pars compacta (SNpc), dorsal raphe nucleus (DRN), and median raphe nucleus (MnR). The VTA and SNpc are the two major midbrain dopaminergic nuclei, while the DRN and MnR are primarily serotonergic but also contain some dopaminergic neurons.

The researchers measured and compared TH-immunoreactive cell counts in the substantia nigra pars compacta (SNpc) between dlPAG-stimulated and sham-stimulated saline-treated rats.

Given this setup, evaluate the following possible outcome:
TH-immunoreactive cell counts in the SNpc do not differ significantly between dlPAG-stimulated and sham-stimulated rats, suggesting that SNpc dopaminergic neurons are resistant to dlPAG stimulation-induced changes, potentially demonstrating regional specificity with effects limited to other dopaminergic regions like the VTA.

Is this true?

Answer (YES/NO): YES